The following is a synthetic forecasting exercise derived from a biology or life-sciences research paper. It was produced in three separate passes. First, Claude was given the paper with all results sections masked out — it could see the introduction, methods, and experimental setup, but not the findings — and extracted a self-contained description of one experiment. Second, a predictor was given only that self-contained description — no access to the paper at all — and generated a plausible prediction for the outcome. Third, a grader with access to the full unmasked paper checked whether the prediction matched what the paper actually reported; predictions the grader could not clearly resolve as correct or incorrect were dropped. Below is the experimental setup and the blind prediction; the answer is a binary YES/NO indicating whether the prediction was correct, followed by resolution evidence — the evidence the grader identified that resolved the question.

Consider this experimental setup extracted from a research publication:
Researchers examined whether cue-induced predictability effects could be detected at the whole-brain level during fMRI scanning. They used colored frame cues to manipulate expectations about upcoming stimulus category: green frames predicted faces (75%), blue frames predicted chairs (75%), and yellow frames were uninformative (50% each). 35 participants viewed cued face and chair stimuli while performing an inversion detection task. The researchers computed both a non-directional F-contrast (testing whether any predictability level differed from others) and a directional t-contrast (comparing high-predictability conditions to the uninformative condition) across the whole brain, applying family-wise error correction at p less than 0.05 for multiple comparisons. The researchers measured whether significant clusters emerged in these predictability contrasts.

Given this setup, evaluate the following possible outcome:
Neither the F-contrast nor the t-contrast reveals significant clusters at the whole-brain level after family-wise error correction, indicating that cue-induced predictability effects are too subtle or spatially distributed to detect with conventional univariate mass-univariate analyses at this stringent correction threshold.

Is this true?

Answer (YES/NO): YES